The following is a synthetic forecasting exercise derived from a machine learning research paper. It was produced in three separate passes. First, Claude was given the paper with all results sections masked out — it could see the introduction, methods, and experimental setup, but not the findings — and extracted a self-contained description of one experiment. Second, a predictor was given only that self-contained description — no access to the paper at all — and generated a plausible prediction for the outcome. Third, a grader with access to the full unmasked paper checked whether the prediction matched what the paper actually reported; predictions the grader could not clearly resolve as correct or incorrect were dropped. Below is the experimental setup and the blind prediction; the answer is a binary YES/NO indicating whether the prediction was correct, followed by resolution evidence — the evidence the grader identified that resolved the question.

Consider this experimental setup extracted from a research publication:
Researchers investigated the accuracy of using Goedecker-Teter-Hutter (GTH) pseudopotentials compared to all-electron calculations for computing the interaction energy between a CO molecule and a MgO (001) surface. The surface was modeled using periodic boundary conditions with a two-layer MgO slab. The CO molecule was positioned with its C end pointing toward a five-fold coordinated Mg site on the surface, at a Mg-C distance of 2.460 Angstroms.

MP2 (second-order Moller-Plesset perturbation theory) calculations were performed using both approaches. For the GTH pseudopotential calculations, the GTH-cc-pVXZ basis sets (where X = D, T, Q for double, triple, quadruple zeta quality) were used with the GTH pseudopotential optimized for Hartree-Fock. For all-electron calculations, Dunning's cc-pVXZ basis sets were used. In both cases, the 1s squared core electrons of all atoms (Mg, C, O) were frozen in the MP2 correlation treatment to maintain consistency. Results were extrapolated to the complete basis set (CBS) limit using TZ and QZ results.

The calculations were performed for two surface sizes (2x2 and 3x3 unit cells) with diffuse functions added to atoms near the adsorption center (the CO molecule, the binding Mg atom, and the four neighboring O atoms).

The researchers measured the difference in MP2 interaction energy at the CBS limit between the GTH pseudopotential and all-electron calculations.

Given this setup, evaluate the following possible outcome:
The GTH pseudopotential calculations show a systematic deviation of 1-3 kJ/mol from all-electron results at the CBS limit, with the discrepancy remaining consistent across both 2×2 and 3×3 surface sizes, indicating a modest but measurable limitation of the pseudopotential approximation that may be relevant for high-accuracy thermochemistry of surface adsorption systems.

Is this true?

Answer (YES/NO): NO